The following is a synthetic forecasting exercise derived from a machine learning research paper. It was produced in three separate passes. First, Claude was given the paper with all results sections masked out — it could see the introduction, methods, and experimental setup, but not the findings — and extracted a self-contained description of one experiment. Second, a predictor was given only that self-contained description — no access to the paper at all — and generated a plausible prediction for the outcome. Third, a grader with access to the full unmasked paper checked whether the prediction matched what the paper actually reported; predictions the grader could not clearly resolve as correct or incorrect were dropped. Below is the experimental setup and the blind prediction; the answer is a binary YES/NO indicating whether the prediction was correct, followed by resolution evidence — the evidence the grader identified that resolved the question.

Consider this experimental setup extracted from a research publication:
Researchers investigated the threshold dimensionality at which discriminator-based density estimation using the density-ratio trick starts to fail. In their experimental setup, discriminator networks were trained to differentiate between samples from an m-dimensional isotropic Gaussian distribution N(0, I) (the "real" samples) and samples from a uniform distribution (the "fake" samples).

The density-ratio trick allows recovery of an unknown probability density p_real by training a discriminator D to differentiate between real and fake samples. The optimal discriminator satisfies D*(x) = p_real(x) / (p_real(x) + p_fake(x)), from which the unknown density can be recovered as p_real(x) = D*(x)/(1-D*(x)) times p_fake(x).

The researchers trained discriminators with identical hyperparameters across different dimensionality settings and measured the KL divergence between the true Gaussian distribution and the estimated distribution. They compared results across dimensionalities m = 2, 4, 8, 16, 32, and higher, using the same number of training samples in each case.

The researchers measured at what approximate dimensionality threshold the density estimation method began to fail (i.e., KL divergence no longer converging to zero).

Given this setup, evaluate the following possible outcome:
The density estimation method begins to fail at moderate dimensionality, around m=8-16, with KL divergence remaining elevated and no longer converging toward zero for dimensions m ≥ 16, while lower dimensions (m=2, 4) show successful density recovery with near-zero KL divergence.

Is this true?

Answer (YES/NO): YES